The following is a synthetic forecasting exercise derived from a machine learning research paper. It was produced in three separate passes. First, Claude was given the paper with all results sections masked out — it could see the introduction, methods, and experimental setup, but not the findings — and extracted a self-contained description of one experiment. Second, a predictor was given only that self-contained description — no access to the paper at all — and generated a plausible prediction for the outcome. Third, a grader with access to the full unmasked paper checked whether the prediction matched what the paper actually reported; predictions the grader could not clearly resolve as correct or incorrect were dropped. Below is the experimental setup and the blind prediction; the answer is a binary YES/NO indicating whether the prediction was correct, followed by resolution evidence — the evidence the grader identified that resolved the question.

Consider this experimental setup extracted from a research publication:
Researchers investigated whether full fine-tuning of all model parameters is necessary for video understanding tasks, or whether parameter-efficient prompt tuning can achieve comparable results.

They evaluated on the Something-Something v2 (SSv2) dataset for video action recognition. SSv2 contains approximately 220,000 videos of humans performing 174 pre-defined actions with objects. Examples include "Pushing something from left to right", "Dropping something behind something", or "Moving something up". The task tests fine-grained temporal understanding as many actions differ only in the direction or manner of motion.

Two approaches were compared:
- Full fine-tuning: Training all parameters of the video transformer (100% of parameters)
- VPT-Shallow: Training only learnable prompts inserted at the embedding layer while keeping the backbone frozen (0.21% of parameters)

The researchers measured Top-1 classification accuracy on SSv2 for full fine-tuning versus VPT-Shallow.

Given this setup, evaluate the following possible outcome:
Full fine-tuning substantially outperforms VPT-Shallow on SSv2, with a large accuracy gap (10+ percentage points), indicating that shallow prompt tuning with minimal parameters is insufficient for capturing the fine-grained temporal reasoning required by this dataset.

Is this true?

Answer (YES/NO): NO